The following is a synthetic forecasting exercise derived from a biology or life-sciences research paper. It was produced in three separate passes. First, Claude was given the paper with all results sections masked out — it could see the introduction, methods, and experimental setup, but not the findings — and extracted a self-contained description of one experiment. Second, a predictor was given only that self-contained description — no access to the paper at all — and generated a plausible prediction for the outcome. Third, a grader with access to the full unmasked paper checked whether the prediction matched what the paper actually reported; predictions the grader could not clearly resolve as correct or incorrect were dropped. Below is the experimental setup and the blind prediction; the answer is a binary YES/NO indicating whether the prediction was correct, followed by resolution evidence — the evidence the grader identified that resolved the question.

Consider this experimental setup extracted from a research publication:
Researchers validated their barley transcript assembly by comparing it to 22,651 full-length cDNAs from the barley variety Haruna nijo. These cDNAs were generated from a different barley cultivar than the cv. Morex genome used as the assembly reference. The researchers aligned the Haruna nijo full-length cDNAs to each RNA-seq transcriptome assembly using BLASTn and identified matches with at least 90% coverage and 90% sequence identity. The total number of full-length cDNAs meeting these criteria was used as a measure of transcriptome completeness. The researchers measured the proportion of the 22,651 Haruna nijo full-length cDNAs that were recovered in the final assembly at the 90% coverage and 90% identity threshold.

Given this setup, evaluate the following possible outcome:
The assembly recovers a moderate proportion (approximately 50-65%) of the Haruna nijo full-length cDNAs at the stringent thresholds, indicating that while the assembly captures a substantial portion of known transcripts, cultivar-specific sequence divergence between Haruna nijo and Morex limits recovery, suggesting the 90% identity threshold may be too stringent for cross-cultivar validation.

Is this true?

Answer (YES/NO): NO